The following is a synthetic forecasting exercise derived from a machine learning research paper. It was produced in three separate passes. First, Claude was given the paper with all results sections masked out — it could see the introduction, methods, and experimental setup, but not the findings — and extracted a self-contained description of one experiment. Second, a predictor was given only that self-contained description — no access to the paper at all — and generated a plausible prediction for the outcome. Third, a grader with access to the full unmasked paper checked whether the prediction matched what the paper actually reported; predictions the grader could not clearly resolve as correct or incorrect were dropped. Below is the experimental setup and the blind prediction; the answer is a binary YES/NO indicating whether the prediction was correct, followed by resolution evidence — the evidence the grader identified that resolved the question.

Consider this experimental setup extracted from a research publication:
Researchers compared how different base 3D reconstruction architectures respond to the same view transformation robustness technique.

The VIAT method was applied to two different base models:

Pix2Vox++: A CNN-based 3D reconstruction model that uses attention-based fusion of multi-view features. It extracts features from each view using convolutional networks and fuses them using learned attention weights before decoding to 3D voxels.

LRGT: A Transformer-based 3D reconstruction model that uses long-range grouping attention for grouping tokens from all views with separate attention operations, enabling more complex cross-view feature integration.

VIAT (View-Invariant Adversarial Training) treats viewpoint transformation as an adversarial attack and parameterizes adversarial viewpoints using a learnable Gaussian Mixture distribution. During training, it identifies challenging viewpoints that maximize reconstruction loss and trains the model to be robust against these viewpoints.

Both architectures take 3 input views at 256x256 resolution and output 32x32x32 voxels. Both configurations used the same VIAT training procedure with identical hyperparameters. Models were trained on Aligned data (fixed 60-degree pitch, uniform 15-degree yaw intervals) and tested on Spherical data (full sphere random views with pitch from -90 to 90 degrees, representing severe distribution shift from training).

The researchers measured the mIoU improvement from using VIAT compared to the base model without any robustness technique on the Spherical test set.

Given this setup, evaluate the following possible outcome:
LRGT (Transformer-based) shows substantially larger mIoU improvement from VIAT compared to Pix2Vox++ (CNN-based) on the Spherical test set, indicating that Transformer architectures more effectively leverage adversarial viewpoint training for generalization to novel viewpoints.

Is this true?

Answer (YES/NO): NO